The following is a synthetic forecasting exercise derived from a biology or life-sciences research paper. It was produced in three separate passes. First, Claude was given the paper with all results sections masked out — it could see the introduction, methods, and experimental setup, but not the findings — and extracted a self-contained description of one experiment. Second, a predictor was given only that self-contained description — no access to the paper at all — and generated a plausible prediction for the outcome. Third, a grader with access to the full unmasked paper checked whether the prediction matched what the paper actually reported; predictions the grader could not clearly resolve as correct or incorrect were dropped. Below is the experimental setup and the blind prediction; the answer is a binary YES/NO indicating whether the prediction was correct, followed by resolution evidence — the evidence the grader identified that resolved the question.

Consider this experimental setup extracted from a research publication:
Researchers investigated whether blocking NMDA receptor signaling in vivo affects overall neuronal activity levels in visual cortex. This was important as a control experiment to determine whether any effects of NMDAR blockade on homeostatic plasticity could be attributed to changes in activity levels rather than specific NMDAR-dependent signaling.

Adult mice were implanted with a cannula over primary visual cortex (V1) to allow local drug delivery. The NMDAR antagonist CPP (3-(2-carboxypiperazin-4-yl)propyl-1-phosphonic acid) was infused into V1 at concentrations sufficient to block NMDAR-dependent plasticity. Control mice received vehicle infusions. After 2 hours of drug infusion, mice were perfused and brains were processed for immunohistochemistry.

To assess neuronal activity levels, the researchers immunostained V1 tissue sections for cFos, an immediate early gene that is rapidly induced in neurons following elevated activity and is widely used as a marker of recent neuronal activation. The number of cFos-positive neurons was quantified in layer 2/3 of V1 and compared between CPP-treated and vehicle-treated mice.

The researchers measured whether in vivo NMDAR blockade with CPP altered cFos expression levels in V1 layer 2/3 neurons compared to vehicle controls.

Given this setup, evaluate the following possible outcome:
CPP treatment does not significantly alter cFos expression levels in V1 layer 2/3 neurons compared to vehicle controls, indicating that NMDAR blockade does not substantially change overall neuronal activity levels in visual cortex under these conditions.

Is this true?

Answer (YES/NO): YES